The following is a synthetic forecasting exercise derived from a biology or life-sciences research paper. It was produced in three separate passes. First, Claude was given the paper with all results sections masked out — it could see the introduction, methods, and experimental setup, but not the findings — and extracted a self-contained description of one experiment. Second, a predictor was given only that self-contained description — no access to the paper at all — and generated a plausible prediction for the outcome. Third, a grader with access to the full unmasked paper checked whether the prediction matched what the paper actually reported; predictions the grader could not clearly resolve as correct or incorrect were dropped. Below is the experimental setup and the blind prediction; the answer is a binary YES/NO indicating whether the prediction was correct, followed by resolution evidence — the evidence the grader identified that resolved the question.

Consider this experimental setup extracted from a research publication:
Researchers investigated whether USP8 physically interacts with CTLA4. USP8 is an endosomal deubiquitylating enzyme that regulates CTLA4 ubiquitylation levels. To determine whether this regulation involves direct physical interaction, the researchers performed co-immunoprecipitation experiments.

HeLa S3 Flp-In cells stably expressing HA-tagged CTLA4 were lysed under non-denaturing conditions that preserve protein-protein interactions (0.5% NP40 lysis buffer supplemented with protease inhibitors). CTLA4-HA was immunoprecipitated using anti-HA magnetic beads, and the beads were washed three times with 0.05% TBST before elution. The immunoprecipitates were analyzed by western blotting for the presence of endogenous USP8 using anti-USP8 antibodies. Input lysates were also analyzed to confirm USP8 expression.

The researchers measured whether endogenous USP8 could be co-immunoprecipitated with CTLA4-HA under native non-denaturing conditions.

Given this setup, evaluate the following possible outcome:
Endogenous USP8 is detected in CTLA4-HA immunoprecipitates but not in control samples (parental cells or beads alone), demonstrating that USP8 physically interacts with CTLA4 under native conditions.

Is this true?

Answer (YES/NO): YES